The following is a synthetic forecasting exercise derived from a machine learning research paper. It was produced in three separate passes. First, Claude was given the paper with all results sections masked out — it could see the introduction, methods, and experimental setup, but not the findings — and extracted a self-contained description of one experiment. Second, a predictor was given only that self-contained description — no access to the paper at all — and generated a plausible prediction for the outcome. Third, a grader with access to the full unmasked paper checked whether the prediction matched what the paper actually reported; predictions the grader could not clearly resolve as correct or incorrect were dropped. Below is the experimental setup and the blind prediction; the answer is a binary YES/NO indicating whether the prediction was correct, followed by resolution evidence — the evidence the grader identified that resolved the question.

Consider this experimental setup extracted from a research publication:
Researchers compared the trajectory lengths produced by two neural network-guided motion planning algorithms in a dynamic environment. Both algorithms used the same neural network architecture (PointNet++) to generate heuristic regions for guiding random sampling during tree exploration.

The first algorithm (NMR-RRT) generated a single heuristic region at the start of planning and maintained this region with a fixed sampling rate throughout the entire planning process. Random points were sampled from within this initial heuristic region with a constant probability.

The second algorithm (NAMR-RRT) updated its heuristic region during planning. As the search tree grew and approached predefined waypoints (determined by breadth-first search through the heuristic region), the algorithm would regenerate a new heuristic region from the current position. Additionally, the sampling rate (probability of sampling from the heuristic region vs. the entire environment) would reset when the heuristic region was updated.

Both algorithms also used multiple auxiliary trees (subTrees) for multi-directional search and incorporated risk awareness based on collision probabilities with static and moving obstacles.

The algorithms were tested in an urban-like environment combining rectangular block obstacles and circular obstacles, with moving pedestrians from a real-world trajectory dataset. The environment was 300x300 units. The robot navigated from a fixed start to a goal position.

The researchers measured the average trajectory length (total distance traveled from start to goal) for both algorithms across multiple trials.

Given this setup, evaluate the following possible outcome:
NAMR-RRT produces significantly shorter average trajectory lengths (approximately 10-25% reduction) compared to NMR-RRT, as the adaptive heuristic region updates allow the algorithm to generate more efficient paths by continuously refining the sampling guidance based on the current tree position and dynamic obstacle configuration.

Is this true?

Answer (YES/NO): NO